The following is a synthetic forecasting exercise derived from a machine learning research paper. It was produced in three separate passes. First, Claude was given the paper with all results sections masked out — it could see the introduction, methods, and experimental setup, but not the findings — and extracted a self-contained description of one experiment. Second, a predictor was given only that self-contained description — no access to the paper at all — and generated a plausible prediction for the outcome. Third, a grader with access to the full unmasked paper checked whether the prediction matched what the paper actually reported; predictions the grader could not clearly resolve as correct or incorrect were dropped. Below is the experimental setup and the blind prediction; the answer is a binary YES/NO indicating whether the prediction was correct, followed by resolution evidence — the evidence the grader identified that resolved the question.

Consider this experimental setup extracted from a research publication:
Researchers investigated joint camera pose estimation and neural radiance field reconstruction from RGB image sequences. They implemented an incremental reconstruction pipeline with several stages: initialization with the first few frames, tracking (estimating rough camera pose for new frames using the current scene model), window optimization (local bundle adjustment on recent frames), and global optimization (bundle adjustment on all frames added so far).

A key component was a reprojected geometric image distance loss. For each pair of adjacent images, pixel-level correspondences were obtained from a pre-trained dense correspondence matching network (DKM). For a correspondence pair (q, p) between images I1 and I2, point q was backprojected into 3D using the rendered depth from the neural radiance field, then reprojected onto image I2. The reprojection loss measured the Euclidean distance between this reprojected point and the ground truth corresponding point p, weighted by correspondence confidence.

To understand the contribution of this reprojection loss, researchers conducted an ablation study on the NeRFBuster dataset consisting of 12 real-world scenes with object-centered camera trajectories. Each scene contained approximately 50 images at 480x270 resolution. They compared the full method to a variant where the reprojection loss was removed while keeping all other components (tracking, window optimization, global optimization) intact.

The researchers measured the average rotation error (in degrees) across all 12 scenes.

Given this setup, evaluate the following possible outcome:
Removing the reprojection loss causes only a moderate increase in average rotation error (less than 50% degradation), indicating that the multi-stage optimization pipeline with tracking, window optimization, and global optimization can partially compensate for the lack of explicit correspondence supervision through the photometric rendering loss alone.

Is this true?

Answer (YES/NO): NO